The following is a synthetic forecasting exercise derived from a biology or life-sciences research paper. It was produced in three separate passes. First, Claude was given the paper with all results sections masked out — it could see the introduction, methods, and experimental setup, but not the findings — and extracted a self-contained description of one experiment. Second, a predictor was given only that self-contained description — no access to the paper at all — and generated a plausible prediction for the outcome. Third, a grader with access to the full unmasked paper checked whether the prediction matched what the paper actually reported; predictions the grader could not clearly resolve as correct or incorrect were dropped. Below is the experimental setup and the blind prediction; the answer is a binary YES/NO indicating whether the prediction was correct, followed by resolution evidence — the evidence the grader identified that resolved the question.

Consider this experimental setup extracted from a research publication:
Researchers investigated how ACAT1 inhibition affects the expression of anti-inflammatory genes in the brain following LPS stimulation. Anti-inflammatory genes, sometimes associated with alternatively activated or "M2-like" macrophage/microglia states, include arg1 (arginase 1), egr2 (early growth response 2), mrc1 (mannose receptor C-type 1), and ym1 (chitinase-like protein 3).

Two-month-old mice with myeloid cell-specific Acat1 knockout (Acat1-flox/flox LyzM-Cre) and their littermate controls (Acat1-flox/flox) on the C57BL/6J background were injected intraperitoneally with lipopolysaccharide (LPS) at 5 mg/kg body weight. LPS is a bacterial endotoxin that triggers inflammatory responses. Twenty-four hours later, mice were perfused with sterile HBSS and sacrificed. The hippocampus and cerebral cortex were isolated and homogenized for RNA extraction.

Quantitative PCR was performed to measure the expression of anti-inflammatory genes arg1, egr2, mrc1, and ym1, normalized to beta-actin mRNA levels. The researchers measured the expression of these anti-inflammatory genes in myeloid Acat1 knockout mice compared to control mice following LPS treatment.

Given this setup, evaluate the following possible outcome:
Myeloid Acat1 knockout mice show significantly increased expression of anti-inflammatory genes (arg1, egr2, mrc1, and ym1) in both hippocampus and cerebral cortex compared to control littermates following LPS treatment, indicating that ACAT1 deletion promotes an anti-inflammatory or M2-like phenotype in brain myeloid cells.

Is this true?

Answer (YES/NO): NO